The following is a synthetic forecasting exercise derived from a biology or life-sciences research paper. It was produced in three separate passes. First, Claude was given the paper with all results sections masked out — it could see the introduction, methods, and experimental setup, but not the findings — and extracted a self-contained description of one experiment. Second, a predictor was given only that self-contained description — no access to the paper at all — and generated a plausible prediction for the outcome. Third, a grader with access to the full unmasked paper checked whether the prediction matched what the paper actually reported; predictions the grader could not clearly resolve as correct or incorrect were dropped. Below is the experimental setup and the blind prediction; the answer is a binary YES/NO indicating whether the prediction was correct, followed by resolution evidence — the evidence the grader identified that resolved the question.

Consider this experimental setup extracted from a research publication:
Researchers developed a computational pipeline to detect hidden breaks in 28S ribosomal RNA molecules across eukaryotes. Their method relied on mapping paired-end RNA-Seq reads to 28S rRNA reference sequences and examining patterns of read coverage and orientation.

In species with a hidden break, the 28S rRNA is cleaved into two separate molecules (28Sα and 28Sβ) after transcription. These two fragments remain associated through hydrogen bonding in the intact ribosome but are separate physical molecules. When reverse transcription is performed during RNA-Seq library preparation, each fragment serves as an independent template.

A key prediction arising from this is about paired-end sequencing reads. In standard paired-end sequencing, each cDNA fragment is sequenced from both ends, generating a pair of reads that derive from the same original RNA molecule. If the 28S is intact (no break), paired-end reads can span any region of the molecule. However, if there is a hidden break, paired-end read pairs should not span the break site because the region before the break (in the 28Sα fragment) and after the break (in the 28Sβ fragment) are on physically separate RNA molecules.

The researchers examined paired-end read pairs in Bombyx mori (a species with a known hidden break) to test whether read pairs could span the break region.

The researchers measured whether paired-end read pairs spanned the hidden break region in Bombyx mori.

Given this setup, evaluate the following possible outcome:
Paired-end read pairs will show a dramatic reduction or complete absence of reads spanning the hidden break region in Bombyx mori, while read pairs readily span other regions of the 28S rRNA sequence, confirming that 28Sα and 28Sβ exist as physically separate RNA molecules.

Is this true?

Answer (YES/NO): YES